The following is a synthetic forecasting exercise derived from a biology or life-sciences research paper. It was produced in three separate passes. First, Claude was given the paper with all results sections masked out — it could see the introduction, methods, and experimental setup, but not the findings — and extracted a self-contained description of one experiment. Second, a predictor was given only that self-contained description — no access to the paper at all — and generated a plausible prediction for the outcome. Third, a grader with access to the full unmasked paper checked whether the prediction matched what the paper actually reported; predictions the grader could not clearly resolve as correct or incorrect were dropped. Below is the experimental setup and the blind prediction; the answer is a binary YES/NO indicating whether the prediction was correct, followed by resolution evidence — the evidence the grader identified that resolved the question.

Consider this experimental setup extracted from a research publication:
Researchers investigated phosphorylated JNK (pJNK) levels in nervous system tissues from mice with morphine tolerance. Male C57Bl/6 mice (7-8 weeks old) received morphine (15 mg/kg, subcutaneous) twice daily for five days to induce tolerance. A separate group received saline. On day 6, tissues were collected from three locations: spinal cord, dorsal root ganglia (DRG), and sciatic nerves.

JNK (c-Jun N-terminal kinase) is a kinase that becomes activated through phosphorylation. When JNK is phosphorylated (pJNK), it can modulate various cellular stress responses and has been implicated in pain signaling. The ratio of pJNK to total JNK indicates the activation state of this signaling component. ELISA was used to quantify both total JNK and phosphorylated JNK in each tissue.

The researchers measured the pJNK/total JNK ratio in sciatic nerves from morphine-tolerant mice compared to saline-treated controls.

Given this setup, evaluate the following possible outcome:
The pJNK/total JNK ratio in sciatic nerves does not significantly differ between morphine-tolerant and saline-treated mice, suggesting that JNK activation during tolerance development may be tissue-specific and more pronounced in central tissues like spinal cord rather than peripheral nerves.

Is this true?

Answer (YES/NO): NO